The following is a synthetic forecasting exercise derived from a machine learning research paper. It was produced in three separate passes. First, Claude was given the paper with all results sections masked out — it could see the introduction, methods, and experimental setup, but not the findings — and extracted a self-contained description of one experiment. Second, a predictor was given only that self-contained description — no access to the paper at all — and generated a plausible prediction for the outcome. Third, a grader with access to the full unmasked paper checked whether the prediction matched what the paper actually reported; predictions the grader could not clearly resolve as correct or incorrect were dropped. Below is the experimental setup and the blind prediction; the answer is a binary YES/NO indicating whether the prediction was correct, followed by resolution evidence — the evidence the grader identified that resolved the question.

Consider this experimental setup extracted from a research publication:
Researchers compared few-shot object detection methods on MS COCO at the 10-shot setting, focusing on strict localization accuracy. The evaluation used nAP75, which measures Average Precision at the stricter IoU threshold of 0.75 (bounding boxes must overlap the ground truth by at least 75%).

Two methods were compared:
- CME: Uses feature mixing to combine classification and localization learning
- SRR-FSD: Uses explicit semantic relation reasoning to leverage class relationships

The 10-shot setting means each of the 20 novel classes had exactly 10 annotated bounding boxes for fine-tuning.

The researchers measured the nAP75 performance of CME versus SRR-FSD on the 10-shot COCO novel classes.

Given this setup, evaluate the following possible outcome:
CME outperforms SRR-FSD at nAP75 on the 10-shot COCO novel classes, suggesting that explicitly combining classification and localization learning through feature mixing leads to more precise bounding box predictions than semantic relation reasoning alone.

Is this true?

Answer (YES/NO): YES